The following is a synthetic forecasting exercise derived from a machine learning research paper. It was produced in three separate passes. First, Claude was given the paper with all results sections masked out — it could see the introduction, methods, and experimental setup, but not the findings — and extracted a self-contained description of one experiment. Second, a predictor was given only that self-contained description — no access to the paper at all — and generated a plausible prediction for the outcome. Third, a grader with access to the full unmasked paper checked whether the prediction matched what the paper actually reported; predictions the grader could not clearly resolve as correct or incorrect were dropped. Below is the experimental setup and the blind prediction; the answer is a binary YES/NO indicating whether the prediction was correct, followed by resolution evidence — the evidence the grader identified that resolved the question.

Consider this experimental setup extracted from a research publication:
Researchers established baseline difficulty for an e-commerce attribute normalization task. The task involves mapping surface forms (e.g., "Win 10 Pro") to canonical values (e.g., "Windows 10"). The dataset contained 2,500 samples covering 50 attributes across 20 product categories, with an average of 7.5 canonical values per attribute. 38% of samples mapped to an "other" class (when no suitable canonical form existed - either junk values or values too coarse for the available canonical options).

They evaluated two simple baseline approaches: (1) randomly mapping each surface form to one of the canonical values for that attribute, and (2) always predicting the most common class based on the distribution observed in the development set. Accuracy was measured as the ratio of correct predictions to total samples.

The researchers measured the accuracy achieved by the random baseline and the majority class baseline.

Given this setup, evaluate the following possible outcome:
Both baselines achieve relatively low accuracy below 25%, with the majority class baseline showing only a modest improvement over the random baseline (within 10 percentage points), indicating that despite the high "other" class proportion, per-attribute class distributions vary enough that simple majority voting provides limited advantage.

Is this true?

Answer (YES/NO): NO